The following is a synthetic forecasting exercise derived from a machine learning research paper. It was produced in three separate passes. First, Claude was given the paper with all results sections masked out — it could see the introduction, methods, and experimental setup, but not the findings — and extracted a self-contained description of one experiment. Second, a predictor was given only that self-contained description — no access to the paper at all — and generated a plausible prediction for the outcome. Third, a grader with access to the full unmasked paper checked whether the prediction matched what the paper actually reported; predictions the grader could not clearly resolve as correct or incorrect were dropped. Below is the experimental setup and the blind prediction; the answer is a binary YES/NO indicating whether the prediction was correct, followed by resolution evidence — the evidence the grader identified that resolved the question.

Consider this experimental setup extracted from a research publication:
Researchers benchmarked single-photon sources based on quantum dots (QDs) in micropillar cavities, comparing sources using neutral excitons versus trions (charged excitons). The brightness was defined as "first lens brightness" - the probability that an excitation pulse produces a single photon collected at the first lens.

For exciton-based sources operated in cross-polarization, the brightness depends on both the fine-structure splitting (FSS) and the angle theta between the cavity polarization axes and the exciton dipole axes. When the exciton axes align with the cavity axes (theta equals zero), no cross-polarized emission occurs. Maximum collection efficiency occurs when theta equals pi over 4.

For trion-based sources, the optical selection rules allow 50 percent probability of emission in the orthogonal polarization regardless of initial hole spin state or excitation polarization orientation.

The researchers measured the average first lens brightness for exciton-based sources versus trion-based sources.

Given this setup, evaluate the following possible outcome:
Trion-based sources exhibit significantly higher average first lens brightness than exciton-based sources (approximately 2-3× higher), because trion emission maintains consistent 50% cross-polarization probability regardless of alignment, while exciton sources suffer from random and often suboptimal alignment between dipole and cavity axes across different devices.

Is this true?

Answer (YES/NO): NO